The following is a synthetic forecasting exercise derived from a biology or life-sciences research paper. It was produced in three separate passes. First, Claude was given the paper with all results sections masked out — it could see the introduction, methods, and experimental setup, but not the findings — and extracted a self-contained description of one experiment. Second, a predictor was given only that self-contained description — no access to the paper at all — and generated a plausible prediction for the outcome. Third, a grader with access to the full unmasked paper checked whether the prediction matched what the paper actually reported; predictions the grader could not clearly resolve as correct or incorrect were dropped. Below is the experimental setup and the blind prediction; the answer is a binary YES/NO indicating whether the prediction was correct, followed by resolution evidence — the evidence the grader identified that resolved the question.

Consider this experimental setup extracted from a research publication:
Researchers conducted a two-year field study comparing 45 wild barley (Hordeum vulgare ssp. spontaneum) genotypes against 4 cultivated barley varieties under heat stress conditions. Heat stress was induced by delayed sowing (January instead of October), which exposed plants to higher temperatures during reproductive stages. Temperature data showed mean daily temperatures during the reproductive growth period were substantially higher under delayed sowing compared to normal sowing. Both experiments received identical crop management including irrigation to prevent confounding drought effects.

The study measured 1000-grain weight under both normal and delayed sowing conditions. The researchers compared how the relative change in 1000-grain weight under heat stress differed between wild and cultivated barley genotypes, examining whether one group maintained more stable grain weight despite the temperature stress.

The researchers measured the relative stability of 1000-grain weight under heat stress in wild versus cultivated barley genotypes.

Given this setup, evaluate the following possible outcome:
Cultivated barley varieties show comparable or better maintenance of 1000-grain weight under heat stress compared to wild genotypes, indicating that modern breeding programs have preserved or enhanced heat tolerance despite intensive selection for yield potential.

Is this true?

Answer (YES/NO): NO